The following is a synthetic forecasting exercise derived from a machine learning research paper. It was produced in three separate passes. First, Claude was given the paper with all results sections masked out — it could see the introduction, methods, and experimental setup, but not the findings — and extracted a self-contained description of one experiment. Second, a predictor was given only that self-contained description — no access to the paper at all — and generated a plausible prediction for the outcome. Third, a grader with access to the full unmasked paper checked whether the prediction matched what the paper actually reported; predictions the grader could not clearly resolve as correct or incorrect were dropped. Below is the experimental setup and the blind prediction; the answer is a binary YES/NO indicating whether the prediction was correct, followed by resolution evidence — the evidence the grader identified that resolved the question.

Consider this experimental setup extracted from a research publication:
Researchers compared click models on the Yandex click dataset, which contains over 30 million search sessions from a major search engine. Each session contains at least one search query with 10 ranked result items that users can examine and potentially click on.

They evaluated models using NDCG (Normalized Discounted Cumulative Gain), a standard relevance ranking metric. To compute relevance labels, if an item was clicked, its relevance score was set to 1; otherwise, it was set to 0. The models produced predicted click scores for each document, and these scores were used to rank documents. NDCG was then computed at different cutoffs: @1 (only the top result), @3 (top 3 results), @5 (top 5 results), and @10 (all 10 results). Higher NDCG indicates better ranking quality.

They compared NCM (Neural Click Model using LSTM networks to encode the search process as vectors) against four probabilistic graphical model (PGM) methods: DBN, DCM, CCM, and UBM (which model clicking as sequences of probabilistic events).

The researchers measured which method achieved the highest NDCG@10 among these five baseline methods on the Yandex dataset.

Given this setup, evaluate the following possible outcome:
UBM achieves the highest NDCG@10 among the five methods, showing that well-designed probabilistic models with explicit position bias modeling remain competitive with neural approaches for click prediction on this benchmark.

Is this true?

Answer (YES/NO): NO